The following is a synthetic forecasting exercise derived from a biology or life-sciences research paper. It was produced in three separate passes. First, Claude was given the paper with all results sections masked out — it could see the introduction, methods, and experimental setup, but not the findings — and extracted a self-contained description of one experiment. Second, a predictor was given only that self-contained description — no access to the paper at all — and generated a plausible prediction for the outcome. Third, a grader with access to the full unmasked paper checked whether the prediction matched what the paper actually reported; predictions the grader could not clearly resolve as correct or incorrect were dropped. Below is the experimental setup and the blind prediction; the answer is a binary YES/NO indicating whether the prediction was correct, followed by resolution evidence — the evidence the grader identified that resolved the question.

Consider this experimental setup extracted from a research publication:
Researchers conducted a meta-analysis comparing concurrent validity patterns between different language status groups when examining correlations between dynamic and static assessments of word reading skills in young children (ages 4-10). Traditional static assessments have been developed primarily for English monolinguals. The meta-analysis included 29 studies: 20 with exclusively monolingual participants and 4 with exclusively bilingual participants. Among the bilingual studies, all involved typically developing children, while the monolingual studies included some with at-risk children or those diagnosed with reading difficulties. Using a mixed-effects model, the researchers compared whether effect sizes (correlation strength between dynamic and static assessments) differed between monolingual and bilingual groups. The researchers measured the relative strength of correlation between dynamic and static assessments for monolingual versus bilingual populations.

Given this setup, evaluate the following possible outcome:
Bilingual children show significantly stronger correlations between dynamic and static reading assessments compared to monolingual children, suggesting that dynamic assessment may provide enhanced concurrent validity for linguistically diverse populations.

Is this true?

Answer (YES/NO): YES